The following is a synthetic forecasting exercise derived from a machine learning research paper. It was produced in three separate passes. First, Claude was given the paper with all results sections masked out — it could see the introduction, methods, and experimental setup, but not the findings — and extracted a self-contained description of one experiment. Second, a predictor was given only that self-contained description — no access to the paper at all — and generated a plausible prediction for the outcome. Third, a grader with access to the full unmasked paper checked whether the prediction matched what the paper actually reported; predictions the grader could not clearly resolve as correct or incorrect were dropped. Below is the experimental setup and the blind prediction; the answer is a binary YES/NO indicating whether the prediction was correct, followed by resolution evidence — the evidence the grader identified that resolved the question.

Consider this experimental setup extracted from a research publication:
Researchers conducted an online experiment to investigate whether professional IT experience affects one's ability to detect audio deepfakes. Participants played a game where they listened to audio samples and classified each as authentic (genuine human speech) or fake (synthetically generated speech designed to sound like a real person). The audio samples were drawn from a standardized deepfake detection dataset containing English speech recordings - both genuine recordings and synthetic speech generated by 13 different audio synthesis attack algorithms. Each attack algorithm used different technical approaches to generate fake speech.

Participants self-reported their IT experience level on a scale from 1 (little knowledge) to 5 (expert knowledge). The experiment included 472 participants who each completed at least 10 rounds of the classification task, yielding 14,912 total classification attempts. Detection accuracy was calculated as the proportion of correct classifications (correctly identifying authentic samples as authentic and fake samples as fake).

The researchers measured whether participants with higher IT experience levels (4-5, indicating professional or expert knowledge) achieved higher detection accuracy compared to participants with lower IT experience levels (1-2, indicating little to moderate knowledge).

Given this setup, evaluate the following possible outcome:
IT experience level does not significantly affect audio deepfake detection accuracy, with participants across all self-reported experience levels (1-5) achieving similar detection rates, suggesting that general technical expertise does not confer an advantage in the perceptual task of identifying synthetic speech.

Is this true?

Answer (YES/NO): YES